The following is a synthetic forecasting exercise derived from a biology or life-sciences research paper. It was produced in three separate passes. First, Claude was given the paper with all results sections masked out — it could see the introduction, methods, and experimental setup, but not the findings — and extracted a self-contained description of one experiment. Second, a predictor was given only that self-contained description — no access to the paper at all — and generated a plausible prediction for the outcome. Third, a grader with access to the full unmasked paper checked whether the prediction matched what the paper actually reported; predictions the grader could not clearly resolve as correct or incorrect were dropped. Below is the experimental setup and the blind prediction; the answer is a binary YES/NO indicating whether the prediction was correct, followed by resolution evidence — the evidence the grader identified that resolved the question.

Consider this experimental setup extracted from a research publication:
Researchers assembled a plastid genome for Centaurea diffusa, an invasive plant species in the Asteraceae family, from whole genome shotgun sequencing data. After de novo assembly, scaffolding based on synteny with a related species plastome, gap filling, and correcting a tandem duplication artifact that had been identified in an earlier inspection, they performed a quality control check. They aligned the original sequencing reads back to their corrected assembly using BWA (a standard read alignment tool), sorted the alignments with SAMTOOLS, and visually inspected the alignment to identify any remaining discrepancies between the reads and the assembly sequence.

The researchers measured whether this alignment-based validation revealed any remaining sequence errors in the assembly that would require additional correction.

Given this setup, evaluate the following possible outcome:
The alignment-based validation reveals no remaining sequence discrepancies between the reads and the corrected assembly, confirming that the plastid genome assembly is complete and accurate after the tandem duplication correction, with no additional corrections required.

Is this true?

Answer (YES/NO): NO